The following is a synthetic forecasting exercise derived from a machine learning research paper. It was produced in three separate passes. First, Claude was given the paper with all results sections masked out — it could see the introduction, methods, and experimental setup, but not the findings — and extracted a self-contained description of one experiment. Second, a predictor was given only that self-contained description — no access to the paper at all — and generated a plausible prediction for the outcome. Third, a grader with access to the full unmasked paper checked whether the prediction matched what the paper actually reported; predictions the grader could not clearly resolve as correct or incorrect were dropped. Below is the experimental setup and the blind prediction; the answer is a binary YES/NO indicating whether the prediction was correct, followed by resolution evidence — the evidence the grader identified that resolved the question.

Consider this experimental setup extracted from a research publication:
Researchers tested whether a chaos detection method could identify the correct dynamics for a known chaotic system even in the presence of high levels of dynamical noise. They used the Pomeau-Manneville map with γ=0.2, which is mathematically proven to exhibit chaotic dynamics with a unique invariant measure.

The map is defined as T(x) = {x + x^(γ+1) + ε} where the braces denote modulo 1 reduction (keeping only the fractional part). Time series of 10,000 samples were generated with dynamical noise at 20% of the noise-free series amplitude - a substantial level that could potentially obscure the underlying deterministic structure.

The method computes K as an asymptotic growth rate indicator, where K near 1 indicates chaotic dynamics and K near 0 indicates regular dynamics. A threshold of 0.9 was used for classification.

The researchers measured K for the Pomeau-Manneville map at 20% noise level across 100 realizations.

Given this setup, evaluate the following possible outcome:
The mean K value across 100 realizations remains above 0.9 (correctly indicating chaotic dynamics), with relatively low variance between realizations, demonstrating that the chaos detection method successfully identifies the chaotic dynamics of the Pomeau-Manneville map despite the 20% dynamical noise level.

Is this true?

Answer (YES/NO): YES